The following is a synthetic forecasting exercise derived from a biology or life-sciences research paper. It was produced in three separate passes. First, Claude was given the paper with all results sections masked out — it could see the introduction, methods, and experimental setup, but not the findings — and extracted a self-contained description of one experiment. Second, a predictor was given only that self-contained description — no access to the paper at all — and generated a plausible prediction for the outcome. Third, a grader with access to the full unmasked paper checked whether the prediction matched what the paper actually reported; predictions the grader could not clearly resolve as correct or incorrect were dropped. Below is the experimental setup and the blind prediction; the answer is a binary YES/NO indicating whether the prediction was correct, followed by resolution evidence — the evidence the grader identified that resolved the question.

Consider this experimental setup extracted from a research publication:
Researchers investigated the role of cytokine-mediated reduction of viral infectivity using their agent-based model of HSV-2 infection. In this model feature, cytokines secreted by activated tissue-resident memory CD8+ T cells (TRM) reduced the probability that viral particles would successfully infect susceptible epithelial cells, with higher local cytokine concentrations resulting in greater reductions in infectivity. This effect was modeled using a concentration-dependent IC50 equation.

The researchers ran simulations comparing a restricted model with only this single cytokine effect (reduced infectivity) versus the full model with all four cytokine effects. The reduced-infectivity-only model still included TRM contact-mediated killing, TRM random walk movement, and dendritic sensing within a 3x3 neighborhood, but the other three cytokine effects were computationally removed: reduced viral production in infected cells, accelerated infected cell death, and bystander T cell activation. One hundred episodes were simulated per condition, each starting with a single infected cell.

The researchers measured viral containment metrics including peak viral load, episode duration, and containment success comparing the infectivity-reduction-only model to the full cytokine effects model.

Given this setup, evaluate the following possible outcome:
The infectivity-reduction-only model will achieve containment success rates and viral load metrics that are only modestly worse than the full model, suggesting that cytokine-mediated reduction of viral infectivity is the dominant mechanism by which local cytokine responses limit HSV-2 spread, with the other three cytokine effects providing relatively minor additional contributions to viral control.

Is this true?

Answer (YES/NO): NO